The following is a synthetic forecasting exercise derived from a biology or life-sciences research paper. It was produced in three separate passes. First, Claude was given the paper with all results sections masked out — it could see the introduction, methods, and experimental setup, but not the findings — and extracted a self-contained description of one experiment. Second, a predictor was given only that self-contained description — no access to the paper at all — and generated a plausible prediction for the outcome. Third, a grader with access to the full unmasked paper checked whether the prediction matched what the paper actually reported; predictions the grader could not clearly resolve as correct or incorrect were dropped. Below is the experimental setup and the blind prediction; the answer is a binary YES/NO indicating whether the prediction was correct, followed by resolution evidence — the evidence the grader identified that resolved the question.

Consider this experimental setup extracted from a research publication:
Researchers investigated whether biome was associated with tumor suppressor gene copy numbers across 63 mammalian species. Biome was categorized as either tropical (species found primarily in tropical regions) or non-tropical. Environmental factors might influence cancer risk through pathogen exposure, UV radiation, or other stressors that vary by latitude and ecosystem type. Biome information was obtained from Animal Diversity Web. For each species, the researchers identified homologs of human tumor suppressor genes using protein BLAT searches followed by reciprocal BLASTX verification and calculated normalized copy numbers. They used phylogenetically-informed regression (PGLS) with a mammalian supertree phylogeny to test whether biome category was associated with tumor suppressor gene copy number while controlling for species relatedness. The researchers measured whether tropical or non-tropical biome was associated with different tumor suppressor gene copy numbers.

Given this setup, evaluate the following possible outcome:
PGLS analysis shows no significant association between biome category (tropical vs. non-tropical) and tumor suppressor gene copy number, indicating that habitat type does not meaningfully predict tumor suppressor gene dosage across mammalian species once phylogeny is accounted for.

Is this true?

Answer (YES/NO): YES